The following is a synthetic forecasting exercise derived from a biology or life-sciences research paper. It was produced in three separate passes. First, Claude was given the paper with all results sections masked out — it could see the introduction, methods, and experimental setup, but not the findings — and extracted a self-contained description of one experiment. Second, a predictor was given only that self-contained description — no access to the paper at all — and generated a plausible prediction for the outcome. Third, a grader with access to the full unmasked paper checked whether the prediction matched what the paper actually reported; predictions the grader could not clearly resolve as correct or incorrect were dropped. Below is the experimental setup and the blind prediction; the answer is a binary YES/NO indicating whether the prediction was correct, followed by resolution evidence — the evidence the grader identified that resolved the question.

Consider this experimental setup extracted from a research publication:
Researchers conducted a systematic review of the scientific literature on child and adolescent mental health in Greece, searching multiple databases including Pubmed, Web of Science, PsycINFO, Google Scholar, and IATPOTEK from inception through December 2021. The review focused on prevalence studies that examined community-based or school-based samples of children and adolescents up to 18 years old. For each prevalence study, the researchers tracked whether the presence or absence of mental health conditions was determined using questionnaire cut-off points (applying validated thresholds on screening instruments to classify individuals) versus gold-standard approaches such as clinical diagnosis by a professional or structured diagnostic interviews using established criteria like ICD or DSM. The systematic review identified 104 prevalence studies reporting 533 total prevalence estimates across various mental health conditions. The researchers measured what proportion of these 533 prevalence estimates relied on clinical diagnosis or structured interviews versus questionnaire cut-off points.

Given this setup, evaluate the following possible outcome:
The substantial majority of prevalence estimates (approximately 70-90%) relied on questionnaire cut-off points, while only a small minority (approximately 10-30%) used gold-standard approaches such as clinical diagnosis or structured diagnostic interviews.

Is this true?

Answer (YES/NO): NO